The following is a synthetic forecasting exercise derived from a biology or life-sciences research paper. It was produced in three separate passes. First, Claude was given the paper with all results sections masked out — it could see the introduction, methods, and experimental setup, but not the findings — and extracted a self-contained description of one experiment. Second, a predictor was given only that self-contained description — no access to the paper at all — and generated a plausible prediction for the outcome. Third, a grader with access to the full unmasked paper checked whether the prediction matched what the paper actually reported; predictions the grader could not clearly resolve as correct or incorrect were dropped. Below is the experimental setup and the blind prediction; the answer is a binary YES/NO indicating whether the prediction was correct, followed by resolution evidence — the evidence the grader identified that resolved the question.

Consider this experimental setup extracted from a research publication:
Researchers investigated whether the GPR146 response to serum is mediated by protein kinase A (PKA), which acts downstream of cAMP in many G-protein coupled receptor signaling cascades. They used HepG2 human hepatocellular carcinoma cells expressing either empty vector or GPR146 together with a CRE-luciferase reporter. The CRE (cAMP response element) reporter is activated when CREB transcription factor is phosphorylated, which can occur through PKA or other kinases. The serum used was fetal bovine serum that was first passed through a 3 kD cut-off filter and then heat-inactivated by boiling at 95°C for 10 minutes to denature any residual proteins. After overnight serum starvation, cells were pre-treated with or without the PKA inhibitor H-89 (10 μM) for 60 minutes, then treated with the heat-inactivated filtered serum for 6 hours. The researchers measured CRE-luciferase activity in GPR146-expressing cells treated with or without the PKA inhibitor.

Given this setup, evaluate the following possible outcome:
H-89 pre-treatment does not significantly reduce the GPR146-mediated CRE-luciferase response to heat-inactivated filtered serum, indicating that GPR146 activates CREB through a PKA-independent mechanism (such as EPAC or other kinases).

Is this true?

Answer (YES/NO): NO